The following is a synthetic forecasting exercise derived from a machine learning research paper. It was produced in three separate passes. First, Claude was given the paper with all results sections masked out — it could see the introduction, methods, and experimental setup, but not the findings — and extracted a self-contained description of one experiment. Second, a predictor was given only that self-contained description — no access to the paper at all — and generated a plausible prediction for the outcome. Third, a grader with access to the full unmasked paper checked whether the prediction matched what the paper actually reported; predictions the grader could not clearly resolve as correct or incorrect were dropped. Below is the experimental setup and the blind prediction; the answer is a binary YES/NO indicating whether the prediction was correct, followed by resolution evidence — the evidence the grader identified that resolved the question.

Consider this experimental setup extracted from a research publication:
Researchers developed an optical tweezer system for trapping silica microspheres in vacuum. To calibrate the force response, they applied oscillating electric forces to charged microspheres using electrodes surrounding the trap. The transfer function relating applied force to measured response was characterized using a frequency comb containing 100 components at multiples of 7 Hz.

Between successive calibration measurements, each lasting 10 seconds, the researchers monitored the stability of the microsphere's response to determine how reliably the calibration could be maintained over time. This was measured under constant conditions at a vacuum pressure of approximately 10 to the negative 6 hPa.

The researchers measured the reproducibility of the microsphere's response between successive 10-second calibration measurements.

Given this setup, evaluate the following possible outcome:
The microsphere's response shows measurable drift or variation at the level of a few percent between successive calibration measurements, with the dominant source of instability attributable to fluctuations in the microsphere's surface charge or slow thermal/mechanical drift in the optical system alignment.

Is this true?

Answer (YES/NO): NO